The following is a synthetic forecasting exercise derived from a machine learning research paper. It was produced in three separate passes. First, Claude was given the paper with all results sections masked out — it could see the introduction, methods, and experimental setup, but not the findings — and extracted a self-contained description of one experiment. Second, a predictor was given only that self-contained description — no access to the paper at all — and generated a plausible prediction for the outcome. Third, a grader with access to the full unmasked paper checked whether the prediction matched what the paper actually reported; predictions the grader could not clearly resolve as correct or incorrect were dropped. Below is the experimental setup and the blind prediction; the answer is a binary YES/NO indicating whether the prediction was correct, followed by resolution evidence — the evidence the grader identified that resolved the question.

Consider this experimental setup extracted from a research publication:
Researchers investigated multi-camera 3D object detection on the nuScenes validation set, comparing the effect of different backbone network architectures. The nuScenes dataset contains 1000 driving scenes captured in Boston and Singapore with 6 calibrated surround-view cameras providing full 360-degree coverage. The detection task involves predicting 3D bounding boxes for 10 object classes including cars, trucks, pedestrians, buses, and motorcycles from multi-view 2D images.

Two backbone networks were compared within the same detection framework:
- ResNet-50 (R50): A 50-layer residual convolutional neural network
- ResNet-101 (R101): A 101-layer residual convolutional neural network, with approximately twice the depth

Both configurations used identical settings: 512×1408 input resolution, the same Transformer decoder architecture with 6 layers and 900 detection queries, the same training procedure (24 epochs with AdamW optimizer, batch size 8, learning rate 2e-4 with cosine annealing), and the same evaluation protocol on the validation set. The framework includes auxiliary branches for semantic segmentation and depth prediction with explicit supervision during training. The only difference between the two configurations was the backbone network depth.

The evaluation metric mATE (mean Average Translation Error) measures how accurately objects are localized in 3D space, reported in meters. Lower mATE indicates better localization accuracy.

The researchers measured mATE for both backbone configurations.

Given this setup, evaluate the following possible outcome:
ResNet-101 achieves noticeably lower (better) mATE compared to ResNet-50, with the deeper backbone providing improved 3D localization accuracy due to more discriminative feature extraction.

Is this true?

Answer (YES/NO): YES